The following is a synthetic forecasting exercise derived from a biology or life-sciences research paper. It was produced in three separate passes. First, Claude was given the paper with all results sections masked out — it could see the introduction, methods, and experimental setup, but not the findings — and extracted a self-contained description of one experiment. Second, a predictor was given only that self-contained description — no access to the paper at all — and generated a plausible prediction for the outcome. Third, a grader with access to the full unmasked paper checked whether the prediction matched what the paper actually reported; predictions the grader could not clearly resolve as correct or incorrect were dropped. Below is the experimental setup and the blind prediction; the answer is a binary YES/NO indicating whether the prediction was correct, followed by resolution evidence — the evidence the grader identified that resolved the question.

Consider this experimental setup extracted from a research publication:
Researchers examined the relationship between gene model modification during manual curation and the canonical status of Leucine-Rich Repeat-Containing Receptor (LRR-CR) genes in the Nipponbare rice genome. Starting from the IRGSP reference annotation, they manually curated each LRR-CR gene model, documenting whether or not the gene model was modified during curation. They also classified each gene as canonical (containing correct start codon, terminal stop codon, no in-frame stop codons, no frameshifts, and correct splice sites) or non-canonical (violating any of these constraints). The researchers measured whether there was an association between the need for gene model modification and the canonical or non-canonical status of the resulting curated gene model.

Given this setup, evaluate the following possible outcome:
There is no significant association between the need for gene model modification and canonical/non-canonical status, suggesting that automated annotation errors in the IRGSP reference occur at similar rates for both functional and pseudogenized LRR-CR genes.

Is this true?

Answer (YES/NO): NO